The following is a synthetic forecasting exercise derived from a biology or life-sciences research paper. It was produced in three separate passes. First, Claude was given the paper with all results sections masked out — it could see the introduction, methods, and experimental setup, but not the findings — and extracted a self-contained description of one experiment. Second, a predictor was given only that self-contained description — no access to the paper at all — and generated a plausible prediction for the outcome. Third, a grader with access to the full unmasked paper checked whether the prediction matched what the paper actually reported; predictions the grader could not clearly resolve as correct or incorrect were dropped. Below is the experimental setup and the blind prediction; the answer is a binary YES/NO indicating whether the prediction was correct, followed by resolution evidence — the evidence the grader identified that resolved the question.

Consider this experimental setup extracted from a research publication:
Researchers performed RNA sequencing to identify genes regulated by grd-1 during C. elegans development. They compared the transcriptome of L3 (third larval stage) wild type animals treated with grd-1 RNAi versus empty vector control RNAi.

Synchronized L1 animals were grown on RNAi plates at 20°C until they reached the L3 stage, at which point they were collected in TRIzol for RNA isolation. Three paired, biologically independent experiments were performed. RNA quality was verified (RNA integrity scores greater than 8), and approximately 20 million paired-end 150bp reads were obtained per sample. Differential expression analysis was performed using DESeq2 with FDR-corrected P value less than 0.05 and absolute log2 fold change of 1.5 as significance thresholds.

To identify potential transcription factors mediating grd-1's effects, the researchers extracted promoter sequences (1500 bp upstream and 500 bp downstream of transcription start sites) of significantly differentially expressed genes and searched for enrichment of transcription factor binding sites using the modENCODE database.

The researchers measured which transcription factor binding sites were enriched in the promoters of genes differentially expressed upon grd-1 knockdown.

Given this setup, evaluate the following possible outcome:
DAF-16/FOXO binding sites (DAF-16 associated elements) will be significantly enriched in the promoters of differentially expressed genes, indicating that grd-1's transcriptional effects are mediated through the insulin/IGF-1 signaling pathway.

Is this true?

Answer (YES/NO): NO